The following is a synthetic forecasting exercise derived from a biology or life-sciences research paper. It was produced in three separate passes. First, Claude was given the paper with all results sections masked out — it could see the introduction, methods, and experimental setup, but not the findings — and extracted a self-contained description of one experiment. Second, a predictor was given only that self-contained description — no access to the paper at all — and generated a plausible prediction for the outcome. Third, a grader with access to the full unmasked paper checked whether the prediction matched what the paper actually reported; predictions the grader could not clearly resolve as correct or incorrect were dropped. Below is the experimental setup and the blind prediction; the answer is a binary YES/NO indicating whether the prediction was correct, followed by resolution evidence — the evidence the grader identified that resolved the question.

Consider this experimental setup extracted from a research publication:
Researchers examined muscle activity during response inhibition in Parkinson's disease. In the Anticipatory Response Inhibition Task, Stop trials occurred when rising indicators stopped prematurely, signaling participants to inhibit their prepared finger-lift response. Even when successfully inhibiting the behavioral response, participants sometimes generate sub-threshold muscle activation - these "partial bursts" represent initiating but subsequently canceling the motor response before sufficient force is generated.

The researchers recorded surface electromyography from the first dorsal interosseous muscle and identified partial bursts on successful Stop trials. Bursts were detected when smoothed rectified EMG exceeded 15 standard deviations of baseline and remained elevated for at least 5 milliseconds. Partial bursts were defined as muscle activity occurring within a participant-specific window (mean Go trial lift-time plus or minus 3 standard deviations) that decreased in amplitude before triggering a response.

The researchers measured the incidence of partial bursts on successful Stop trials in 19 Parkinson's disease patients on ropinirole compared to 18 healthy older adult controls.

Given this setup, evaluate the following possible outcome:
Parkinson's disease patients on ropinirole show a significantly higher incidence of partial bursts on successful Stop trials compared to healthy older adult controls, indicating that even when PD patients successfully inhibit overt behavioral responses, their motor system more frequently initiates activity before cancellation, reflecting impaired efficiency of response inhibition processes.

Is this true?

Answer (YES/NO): NO